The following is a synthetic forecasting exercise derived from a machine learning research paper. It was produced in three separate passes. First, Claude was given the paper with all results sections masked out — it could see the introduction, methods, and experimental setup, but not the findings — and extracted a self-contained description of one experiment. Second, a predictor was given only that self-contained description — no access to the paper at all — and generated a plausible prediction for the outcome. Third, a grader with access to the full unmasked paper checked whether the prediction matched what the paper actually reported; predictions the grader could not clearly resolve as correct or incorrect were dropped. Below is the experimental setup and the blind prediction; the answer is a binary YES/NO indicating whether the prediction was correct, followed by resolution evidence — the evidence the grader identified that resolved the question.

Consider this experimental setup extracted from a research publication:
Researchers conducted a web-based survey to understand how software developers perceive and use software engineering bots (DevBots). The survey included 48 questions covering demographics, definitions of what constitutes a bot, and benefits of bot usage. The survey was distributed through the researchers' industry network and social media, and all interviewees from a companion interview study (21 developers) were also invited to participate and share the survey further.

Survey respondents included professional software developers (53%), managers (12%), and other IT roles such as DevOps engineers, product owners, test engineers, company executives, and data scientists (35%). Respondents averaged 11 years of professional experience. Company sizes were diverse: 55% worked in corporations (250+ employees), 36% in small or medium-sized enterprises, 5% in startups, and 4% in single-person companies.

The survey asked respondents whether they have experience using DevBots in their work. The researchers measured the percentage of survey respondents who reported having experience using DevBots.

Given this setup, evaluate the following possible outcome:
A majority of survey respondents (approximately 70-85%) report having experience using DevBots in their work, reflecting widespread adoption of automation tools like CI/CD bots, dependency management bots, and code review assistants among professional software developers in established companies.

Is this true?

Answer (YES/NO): NO